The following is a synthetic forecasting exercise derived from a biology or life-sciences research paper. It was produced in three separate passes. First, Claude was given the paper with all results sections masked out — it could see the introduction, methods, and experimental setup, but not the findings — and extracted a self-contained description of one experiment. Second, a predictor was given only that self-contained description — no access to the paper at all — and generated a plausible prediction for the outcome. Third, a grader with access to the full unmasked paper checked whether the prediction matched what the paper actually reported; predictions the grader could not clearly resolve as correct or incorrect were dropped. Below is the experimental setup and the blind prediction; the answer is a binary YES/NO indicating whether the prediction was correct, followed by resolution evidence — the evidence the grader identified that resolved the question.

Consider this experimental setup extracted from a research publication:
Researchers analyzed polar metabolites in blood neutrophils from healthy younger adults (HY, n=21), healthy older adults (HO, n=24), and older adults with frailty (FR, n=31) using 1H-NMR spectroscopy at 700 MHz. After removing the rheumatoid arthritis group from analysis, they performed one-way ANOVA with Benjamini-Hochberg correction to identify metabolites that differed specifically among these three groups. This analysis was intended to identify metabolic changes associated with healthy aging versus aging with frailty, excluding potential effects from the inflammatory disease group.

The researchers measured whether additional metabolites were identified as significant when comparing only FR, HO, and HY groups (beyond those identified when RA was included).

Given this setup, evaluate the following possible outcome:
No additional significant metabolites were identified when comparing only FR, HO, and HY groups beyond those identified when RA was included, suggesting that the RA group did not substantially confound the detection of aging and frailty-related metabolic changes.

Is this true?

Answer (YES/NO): NO